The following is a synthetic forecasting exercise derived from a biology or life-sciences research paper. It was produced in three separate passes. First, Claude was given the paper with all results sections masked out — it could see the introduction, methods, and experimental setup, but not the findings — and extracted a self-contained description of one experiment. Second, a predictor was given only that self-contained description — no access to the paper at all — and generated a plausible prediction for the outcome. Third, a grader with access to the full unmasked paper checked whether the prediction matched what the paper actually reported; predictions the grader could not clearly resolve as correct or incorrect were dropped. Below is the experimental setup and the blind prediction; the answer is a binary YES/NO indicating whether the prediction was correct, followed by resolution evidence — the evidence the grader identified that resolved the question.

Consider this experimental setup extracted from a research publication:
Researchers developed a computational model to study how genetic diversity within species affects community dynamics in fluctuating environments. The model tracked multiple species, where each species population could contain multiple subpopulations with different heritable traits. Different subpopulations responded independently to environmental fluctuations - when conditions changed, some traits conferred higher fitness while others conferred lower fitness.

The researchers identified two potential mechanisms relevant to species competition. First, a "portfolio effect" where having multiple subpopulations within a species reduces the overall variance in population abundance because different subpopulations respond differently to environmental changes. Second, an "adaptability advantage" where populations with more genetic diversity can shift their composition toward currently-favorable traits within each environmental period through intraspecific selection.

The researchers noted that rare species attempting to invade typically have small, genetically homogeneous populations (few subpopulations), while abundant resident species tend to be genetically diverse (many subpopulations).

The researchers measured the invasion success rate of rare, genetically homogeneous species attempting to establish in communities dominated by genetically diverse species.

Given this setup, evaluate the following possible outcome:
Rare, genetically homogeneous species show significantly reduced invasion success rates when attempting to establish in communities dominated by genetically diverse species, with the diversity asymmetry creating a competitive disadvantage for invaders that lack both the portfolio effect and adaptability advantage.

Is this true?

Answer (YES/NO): YES